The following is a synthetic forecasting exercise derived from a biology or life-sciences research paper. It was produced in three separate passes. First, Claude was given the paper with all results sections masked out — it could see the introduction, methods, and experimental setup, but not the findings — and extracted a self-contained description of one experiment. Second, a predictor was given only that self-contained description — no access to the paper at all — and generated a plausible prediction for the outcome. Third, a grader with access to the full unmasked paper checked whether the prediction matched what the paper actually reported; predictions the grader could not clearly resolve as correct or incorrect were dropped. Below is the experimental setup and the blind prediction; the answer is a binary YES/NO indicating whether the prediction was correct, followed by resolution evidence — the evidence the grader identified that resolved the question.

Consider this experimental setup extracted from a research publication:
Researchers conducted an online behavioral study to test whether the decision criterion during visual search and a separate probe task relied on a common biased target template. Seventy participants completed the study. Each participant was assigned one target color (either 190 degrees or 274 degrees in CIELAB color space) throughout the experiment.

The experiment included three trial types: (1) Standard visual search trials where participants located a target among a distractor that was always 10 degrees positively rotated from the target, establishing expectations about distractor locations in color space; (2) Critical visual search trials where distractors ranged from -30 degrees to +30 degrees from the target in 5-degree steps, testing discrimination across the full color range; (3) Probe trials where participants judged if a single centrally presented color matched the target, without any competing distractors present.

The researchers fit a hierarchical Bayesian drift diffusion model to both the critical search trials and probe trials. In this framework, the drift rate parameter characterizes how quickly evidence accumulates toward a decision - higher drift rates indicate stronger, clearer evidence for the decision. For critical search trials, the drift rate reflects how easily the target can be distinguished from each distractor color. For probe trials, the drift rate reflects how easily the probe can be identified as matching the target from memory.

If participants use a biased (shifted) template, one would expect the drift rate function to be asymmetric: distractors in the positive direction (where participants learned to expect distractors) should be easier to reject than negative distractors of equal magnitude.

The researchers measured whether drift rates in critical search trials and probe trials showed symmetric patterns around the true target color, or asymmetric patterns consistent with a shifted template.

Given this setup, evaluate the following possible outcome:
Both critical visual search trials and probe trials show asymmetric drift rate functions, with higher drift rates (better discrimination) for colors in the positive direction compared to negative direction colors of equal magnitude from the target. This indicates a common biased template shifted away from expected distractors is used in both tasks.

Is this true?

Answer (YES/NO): YES